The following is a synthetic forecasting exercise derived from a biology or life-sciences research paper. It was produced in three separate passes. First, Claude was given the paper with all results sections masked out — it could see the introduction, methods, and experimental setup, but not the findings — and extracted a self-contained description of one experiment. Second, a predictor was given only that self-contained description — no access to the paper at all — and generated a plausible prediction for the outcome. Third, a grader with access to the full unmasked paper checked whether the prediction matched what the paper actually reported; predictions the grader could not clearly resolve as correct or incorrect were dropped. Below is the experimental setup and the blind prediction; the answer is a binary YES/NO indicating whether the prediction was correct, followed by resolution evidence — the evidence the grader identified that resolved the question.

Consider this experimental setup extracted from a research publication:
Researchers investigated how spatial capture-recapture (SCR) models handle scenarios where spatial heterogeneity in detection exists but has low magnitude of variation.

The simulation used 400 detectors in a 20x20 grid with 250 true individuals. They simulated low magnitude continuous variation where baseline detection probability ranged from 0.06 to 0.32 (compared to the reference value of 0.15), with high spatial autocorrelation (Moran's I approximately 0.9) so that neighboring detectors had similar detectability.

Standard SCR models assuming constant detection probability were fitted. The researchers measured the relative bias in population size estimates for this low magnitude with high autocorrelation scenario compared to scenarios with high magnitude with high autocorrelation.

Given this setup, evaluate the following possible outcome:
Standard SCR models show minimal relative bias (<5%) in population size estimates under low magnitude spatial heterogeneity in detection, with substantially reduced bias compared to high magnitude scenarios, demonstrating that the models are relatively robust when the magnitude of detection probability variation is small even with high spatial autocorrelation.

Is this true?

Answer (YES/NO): NO